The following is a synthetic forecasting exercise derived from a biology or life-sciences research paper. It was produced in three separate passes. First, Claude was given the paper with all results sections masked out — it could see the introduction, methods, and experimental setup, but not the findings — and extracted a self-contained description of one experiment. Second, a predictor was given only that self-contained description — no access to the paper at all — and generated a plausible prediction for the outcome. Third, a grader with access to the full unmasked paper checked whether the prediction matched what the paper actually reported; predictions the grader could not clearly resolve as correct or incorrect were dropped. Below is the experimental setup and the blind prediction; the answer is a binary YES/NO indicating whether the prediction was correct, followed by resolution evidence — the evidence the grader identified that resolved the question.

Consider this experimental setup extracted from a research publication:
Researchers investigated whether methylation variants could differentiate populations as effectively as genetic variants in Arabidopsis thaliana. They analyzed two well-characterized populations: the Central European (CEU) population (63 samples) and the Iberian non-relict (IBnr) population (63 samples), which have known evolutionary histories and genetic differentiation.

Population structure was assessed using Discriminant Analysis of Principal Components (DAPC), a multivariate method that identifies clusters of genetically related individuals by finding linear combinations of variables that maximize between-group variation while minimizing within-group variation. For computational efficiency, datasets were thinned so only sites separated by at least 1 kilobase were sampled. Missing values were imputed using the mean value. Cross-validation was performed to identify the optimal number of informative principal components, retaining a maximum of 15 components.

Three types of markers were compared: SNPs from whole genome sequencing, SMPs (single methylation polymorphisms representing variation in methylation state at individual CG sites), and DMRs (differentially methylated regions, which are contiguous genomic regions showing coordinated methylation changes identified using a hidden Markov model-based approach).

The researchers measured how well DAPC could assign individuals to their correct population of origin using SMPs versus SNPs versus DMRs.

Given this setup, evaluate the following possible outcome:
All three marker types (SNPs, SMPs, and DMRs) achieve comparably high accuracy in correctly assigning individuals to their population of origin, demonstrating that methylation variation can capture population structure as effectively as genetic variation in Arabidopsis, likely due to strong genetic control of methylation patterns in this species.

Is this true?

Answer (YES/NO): NO